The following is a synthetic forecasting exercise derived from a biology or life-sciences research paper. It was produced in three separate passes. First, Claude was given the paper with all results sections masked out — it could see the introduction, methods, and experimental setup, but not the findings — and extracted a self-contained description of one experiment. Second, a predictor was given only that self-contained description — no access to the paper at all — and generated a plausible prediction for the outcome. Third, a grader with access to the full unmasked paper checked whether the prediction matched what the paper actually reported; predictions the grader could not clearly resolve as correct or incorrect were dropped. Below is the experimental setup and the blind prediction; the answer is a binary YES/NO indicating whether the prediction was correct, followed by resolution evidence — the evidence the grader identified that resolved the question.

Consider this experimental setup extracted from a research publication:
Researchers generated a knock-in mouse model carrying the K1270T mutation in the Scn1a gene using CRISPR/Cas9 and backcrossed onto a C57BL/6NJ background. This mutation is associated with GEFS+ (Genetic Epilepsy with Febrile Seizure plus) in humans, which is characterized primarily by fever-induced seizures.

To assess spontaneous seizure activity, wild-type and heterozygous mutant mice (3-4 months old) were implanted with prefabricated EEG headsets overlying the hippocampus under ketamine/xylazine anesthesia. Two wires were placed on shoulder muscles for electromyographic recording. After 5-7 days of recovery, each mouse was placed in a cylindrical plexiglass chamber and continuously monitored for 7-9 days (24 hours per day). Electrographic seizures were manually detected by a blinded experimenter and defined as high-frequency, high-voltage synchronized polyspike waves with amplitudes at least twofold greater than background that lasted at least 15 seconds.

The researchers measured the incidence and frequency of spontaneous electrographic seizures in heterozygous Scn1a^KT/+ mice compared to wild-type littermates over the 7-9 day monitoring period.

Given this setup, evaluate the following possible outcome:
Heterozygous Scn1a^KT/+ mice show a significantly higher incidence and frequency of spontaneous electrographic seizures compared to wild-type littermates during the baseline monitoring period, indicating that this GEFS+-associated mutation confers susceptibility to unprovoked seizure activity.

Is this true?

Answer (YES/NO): NO